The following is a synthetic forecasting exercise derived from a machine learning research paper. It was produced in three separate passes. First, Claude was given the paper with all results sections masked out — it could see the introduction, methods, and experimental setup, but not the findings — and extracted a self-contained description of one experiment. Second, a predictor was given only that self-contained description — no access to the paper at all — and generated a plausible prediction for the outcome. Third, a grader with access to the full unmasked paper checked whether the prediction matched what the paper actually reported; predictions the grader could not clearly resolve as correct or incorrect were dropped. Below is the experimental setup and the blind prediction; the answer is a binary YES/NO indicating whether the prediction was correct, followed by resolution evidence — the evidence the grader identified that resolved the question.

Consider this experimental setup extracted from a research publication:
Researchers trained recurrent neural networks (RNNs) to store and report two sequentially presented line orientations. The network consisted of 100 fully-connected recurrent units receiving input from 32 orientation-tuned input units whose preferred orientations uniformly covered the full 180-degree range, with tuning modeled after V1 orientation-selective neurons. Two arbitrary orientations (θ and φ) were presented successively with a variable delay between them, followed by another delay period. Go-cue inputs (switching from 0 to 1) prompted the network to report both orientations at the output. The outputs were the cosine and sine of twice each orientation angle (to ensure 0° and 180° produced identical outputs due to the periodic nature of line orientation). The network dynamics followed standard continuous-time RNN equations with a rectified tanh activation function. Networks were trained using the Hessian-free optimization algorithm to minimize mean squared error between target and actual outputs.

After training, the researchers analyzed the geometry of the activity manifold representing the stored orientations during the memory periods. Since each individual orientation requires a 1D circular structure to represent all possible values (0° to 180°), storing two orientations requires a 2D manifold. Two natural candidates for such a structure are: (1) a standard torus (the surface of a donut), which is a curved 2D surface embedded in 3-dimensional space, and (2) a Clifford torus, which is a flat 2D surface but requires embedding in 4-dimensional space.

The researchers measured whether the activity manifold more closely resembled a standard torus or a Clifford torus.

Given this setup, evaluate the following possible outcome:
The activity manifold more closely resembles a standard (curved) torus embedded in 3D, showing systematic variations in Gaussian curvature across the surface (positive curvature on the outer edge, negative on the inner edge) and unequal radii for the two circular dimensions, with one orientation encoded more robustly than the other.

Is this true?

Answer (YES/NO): NO